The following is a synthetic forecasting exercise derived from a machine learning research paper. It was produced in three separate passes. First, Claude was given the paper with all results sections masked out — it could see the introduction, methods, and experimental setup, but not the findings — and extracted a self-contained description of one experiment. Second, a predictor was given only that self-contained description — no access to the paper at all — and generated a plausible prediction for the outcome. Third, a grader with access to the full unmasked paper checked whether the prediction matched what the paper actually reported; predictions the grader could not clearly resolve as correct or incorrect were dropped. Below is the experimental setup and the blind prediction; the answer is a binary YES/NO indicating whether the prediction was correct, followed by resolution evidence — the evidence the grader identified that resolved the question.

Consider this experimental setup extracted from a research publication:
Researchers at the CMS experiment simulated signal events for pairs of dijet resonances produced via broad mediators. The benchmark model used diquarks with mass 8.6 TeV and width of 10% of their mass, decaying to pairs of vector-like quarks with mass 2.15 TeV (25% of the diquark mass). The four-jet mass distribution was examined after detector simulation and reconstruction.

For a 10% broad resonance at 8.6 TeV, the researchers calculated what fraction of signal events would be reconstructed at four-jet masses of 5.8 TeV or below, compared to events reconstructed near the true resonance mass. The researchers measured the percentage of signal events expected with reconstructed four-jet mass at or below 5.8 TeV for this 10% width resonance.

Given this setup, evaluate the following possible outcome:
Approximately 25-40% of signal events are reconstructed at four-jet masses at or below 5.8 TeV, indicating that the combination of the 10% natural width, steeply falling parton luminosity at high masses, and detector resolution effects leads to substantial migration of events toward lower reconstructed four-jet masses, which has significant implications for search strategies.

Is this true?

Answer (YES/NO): YES